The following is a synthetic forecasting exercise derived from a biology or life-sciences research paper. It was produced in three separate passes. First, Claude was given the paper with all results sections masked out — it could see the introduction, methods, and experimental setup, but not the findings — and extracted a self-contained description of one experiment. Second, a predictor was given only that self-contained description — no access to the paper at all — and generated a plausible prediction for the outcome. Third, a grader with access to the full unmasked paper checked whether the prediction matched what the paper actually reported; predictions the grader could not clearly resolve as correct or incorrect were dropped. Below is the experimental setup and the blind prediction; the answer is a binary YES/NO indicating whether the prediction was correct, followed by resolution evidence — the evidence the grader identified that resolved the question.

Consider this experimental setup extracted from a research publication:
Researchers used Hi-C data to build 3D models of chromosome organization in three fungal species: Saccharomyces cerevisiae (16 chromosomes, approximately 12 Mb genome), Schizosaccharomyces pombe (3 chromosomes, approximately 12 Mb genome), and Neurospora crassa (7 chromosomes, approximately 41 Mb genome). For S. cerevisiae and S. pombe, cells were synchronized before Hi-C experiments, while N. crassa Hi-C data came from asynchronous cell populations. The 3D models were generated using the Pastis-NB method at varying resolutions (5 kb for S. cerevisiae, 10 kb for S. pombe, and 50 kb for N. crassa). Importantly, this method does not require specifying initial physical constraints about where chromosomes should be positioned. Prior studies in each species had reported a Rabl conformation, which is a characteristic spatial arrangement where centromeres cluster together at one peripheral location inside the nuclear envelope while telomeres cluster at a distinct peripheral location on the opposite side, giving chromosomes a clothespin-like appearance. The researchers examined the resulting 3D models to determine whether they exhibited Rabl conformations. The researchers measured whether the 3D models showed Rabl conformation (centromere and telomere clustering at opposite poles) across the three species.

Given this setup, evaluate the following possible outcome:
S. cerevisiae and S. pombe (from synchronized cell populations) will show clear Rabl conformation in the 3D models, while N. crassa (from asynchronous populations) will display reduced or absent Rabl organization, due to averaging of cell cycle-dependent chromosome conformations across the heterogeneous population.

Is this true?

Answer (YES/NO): NO